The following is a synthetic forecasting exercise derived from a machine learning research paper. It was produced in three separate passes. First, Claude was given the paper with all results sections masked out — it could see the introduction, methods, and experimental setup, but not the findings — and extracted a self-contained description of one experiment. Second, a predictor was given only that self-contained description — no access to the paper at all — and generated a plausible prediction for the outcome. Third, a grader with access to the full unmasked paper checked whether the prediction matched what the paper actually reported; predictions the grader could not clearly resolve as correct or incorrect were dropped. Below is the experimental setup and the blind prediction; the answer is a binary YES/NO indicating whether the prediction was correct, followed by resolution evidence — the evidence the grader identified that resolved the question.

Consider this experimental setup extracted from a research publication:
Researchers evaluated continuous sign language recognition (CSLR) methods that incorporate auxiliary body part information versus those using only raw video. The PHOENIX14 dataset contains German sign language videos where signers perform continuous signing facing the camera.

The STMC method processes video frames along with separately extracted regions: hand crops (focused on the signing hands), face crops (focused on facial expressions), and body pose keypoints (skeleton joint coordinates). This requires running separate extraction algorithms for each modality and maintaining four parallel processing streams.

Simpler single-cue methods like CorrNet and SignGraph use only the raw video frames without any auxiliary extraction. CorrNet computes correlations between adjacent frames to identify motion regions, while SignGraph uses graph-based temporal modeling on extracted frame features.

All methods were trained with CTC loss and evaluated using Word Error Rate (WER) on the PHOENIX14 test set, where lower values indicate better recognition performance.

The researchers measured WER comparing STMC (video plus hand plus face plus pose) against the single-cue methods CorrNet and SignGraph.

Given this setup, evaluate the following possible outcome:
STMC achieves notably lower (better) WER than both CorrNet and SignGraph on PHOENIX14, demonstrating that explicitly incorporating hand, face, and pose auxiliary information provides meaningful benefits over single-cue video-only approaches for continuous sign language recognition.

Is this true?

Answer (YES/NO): NO